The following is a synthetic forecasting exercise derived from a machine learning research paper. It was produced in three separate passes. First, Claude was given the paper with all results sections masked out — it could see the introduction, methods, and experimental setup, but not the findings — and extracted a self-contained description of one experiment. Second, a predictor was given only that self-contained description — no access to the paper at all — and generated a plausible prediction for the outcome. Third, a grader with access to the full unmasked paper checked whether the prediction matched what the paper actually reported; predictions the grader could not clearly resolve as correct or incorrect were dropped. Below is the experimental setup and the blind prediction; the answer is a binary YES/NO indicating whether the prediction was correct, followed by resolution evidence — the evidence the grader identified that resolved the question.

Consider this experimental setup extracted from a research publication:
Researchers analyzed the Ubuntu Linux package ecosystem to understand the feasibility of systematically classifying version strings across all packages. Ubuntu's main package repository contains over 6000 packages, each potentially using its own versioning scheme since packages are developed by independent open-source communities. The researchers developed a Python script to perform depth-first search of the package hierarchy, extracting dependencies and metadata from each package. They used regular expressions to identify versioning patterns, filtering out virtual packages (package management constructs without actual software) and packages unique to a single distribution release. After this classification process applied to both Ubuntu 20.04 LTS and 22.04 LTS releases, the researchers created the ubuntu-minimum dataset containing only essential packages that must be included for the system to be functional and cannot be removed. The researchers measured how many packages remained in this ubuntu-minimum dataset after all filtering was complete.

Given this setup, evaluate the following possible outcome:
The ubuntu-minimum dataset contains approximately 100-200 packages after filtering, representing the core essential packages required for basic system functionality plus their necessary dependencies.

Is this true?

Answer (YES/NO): NO